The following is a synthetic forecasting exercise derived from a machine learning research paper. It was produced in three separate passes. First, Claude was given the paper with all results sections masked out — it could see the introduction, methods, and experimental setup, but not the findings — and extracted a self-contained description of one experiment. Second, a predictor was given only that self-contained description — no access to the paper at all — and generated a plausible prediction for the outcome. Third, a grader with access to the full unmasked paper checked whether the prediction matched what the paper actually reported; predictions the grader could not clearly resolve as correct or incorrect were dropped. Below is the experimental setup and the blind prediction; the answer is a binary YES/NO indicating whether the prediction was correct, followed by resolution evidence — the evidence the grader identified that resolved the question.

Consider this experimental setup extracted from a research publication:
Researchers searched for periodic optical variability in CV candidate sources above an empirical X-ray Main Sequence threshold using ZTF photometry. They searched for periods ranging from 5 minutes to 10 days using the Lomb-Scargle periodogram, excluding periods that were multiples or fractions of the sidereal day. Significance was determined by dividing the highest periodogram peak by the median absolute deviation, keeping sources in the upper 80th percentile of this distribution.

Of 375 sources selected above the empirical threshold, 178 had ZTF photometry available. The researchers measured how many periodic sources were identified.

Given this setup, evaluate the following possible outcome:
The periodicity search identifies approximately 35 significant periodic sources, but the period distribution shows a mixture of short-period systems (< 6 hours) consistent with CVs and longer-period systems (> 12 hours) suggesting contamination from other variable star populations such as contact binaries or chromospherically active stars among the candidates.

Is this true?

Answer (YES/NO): NO